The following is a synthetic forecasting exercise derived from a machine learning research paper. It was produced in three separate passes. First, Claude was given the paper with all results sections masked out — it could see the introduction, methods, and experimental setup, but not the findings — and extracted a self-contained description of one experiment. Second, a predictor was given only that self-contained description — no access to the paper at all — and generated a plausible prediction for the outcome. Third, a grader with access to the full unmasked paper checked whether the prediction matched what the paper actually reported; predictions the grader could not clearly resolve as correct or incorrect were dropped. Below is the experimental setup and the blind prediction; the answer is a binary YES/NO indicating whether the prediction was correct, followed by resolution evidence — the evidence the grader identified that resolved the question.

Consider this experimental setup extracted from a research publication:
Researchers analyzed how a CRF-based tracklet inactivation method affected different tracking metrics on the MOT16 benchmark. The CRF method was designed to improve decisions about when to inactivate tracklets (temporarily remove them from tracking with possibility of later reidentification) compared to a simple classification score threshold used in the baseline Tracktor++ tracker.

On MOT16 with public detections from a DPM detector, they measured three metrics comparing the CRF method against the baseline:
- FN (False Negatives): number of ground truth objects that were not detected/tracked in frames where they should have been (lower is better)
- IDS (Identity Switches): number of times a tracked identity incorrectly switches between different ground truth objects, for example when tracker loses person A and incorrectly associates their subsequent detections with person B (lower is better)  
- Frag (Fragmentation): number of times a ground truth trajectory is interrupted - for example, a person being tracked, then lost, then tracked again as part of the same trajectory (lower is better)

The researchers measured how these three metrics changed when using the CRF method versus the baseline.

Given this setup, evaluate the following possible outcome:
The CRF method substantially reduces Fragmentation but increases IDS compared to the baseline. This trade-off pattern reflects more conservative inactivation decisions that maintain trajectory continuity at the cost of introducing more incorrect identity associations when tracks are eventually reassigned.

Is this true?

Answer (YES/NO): NO